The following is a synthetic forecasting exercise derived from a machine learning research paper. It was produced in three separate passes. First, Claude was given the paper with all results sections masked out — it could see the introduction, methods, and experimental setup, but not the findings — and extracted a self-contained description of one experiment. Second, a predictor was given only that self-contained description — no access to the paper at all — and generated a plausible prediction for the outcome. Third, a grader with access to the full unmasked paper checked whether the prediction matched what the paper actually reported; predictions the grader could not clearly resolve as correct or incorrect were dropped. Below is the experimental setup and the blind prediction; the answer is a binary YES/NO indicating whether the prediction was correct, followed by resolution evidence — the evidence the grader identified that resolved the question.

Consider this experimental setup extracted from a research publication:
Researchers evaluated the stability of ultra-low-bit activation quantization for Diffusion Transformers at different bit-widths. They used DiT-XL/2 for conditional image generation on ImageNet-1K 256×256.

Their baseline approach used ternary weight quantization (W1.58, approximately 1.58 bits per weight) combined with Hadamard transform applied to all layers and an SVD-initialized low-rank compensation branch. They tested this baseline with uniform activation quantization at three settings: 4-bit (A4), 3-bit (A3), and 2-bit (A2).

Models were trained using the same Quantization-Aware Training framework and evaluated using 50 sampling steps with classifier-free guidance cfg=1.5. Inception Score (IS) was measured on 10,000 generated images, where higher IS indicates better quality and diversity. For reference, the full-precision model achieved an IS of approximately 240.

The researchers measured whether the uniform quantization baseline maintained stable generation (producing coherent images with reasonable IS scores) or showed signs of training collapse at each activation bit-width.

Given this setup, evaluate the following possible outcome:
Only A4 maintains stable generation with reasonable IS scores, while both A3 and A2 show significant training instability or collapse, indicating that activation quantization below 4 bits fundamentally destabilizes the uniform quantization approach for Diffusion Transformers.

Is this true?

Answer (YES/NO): NO